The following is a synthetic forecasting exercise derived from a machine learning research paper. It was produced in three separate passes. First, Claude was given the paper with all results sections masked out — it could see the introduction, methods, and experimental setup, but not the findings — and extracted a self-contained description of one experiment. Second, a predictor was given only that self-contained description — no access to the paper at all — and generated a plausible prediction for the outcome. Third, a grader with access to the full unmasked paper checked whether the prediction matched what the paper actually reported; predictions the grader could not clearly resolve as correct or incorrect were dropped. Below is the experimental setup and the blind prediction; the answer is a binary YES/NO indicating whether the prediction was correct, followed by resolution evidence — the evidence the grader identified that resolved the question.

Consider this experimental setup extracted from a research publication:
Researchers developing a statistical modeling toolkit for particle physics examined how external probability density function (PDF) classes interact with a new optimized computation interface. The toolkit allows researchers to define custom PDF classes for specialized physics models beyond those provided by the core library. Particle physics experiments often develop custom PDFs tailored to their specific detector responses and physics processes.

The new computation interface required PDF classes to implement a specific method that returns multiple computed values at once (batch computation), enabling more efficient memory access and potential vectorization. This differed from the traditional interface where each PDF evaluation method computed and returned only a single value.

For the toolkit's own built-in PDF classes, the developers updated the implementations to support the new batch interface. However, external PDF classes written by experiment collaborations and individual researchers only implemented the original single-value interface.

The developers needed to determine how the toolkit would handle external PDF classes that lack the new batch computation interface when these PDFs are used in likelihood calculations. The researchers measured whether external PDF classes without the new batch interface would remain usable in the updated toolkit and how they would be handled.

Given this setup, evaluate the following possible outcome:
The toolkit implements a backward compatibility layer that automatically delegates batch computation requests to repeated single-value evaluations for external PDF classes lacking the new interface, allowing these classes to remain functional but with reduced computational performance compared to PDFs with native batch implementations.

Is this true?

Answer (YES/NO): YES